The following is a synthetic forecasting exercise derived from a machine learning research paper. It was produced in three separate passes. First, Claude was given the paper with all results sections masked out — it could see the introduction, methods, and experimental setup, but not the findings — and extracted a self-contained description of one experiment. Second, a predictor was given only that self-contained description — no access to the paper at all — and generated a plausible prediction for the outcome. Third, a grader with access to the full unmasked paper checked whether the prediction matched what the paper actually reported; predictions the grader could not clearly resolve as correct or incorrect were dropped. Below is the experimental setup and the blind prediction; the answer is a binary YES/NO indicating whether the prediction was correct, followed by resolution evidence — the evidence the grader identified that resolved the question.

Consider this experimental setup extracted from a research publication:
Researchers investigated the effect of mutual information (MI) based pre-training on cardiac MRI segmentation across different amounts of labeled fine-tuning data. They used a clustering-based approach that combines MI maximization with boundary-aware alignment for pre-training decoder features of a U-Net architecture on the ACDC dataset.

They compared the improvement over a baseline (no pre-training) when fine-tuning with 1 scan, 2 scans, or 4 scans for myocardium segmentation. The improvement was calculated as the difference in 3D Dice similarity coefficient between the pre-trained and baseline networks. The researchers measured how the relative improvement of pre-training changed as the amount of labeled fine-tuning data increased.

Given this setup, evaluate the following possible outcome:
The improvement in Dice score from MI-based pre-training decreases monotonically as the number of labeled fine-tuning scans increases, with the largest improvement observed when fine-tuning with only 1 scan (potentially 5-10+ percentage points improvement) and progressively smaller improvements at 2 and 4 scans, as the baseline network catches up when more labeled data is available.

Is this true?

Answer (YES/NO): YES